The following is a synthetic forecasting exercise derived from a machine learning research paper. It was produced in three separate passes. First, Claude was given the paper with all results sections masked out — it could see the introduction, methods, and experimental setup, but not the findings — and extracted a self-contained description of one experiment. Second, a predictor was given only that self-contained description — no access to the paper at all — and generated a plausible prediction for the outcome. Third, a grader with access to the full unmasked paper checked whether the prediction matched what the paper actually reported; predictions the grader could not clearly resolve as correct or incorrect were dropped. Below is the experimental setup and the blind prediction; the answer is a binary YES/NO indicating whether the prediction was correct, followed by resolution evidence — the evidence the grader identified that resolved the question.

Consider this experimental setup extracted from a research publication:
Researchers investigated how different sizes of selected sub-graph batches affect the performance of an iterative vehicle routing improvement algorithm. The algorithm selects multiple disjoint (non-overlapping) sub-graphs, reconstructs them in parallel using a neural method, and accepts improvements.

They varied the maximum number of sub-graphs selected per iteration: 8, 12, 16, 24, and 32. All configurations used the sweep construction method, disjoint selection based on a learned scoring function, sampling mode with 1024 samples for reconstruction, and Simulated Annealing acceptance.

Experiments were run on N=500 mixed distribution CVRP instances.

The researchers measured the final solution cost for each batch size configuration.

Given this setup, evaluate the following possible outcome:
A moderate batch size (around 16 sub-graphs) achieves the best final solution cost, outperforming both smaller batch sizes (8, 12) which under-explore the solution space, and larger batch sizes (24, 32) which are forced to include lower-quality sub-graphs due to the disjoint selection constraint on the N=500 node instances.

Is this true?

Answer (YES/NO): YES